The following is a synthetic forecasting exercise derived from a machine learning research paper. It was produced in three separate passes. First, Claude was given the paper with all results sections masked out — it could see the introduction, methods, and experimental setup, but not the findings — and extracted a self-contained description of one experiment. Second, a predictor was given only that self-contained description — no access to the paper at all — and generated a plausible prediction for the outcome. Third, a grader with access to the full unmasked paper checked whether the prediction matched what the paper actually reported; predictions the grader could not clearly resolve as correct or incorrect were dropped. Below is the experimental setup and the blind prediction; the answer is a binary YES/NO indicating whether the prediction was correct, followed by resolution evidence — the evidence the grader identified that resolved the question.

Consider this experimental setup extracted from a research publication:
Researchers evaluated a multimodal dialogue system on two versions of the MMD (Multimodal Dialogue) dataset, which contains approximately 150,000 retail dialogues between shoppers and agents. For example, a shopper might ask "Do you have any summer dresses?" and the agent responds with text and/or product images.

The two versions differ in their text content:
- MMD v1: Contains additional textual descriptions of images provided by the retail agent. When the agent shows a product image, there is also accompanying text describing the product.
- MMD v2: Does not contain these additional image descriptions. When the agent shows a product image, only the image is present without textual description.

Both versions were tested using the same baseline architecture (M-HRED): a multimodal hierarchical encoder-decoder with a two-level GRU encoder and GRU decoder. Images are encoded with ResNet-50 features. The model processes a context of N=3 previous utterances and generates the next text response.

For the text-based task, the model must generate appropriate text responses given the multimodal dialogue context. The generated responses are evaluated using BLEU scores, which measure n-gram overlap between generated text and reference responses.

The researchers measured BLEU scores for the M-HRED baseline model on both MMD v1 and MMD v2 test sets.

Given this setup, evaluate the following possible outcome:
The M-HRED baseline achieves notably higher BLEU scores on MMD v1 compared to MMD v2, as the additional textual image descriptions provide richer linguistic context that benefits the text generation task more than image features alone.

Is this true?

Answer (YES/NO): NO